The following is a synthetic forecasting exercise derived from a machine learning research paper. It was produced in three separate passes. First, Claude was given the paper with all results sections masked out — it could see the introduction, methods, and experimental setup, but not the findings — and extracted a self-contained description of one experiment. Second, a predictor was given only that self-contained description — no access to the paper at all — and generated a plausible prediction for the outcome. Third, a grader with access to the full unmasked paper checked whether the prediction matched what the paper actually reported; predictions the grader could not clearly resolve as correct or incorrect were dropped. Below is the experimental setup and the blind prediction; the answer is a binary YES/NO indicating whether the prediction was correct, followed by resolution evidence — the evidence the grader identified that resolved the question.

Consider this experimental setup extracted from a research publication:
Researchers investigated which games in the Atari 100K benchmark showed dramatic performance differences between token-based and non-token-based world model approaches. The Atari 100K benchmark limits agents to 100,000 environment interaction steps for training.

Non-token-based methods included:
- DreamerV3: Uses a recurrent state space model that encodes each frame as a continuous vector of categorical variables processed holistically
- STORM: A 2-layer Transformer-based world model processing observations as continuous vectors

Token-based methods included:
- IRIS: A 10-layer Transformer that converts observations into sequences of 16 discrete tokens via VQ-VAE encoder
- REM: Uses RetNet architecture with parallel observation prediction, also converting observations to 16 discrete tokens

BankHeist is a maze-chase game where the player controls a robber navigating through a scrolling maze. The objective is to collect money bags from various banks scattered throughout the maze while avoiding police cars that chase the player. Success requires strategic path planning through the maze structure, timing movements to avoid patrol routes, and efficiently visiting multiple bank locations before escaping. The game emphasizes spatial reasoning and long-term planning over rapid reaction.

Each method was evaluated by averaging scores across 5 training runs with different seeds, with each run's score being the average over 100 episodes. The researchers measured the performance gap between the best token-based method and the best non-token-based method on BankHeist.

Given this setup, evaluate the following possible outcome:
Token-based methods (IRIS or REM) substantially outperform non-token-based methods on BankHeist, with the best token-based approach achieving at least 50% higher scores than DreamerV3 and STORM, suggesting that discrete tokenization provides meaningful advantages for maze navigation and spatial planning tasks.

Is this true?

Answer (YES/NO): NO